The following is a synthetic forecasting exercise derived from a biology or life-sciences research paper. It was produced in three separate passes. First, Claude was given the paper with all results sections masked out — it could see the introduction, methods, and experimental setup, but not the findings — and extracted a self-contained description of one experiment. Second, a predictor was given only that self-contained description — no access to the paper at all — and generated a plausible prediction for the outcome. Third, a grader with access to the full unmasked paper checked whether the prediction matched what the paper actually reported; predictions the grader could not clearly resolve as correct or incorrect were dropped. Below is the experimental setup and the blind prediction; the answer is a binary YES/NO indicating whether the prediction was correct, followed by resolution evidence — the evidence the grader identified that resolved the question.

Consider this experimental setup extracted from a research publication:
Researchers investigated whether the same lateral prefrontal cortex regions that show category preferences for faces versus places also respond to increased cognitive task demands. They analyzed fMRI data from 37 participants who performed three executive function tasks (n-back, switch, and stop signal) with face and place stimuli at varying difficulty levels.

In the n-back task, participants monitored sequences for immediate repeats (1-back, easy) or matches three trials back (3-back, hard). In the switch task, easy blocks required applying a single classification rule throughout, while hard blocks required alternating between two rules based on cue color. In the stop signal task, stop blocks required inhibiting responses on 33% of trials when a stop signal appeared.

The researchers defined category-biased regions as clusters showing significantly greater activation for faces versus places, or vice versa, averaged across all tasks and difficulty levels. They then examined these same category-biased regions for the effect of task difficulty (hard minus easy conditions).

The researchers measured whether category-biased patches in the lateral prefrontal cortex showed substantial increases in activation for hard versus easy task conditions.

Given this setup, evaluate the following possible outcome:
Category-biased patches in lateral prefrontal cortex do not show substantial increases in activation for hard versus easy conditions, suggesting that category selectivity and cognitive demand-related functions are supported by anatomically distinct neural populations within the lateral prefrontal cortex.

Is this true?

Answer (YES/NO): NO